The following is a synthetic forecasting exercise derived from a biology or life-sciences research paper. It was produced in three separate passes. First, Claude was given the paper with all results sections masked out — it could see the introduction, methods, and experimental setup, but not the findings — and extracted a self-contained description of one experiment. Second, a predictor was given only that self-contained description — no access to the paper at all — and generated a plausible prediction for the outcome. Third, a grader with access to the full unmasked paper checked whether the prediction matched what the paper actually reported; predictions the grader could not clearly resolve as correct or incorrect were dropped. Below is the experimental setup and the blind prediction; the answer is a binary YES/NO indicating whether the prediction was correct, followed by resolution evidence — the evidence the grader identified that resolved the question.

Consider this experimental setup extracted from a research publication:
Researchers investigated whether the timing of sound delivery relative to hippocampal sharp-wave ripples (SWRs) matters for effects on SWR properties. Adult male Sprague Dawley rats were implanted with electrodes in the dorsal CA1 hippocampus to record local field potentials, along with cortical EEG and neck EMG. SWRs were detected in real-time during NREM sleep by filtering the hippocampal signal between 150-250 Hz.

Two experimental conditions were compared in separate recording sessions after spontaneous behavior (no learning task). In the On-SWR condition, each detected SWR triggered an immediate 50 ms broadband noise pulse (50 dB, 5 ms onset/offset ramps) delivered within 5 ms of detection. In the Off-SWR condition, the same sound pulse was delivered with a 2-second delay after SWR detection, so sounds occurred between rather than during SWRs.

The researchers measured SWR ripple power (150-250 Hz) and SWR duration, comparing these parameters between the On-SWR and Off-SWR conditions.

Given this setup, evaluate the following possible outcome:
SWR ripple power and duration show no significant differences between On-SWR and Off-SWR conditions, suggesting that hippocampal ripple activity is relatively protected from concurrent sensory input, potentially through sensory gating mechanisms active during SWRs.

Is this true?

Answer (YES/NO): NO